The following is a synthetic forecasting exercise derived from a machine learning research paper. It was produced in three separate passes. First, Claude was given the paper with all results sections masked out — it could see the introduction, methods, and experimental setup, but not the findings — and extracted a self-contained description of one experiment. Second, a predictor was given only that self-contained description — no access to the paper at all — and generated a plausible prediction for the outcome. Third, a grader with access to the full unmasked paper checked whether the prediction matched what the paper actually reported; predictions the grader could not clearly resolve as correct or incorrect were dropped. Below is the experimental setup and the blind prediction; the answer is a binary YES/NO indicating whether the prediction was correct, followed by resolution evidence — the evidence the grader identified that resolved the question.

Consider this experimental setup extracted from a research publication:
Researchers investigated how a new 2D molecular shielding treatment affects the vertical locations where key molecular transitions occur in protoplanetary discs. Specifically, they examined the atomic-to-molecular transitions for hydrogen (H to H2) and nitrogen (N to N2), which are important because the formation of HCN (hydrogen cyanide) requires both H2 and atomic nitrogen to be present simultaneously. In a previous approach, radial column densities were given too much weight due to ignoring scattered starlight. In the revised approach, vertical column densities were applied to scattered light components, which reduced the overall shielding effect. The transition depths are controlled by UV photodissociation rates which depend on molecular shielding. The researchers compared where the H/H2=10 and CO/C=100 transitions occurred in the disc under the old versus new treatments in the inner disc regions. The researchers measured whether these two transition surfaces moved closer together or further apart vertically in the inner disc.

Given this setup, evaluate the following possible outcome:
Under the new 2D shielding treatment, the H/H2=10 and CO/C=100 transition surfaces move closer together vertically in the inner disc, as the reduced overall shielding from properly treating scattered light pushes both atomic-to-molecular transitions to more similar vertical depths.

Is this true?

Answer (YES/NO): NO